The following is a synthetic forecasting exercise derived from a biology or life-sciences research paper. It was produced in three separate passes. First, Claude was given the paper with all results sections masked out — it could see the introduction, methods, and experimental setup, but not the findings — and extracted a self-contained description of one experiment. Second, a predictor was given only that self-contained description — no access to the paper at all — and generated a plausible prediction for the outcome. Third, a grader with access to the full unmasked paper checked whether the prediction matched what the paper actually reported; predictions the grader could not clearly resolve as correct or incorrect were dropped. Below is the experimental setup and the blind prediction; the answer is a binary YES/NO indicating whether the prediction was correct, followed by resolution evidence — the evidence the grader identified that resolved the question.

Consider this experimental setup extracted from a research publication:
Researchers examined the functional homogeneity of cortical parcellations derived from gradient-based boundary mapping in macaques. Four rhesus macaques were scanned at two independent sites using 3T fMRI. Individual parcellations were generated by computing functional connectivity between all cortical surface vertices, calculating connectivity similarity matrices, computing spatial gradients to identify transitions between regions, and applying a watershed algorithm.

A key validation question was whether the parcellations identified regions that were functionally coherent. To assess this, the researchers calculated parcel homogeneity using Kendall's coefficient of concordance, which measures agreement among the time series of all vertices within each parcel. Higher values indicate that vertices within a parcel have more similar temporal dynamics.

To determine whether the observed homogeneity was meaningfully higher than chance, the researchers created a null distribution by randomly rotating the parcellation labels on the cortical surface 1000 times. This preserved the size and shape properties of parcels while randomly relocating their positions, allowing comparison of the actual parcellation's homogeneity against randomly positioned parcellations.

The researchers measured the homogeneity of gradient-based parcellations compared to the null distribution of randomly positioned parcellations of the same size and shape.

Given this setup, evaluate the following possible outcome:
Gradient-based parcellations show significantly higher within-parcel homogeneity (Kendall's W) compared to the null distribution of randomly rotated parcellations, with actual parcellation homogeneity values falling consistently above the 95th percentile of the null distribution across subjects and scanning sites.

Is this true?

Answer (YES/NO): YES